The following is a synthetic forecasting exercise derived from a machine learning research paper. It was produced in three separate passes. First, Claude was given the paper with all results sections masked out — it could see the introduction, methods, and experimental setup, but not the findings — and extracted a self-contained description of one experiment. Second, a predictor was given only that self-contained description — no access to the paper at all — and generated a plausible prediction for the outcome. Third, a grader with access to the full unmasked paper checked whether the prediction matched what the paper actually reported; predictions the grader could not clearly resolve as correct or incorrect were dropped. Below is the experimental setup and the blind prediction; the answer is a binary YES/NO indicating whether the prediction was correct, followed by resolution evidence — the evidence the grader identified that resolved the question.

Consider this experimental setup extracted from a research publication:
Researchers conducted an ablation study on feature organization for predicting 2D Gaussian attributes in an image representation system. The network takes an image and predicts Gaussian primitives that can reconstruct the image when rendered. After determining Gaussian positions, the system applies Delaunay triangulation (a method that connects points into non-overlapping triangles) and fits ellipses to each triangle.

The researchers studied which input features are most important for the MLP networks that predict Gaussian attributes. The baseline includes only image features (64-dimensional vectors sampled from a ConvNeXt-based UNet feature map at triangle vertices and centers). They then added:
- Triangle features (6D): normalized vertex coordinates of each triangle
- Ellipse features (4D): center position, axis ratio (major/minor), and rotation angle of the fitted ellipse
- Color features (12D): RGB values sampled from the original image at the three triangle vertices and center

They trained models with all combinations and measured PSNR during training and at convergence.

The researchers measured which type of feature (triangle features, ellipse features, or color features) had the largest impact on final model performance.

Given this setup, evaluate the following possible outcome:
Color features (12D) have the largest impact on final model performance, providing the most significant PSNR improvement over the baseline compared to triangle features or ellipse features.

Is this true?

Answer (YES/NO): NO